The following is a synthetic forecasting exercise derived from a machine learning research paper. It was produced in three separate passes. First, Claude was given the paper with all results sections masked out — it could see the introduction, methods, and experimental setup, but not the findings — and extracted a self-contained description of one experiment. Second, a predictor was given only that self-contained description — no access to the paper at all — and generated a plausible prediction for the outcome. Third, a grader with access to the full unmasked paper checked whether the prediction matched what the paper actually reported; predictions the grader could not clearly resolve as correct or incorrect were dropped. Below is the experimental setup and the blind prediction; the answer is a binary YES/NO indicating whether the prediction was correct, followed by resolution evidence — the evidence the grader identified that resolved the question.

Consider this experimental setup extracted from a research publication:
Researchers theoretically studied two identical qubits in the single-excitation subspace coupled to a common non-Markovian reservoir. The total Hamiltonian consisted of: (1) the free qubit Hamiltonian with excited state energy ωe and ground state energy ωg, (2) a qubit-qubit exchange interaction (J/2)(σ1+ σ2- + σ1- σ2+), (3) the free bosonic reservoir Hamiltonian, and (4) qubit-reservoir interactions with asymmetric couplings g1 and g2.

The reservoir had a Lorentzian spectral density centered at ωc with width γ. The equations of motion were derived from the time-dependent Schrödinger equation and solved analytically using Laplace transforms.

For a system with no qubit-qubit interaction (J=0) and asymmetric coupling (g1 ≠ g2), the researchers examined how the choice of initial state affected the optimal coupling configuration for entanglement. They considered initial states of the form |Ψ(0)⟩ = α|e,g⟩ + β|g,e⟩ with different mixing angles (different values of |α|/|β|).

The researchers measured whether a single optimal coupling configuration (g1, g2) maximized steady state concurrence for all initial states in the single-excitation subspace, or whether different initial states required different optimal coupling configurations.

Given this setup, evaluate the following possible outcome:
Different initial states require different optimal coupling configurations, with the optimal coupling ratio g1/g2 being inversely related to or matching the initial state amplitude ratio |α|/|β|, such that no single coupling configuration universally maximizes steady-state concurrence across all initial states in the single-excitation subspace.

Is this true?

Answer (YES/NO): NO